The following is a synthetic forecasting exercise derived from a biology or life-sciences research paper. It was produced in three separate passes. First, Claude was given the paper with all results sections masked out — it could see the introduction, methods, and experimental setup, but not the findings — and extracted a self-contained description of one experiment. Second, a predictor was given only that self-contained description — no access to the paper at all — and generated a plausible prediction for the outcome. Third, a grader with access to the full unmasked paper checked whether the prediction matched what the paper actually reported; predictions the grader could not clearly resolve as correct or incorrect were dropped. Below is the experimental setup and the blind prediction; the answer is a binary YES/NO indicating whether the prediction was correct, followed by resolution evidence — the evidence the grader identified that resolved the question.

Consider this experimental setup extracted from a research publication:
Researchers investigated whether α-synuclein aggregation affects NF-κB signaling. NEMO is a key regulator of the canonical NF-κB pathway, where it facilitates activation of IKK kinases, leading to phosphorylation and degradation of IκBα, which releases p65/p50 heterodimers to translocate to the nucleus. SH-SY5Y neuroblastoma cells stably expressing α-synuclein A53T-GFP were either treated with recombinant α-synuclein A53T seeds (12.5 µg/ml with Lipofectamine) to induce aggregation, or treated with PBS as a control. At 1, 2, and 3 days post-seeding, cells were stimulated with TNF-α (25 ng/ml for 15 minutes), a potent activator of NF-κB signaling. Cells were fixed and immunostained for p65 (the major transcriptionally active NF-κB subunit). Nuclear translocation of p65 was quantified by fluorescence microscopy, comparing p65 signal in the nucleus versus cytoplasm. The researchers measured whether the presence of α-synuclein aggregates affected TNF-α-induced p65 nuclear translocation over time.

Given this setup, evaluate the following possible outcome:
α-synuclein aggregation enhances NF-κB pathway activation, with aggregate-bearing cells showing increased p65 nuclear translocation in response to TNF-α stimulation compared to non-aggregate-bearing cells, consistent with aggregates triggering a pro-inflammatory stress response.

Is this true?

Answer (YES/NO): NO